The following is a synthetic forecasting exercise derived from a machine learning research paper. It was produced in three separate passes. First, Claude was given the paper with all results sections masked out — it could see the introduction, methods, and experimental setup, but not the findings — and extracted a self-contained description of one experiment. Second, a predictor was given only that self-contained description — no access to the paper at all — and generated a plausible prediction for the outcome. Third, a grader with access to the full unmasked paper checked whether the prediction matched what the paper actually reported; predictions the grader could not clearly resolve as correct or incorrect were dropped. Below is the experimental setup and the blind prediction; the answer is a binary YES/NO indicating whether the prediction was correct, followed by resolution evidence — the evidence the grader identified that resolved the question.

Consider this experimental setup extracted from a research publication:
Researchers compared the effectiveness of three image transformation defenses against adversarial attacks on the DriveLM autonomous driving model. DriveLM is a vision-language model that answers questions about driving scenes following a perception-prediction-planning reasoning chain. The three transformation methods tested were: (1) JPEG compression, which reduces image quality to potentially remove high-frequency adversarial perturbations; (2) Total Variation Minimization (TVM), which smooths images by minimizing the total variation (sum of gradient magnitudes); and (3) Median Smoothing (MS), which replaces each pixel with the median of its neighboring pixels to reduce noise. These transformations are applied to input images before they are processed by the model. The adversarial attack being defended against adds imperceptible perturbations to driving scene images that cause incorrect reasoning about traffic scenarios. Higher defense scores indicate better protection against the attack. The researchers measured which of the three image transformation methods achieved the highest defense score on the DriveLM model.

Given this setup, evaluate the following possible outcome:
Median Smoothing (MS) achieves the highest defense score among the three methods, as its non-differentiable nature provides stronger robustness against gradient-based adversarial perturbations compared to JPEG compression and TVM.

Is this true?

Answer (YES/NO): YES